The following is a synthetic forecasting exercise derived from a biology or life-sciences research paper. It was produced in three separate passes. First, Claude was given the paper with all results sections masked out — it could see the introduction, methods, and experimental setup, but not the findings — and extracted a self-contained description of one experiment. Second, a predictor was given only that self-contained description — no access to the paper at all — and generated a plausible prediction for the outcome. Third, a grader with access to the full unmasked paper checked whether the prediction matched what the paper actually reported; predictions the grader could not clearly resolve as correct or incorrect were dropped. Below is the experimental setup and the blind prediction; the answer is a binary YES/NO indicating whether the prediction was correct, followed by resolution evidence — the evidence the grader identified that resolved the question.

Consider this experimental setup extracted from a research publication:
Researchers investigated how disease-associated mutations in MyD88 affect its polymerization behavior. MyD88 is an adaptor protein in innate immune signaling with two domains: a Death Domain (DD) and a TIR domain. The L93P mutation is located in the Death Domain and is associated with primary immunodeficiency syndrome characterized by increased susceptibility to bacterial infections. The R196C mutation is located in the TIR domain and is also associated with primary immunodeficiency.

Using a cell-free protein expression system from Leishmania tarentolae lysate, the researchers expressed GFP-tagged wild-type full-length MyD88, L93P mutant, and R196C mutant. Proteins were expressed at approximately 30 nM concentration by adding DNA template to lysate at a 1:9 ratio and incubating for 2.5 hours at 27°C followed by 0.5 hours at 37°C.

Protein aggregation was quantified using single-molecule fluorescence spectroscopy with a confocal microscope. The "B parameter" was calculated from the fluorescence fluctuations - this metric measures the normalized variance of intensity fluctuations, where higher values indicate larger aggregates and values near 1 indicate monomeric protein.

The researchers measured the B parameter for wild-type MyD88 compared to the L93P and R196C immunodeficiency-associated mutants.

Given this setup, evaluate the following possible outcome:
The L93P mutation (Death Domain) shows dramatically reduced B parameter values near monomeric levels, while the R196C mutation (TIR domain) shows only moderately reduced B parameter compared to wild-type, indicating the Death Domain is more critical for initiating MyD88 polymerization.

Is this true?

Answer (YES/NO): NO